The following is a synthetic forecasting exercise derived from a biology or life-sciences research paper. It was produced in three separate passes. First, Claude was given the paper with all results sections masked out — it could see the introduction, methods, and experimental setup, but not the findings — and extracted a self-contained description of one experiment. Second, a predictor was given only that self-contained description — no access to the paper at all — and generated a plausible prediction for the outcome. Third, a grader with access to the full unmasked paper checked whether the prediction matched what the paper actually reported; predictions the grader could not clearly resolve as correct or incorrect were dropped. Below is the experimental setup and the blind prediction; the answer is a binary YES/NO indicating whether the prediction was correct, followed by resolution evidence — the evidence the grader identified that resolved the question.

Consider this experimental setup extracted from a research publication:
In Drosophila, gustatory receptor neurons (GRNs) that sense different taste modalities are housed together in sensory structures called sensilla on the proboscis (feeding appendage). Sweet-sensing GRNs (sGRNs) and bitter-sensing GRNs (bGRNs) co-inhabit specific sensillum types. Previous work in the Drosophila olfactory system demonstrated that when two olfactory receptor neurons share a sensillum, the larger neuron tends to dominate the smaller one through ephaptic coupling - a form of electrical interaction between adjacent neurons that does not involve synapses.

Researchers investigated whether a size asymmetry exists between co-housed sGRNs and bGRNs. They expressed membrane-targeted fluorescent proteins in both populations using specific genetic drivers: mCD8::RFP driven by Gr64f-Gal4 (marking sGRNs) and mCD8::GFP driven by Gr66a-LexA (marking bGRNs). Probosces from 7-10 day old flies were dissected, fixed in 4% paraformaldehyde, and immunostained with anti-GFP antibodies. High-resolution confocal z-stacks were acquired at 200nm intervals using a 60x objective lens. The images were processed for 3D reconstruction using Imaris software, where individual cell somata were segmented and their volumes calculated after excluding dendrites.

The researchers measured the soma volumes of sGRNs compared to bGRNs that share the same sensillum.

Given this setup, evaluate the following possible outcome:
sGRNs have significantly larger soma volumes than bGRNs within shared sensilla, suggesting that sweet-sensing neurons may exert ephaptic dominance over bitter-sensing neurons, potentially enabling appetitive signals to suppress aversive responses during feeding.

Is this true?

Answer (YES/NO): NO